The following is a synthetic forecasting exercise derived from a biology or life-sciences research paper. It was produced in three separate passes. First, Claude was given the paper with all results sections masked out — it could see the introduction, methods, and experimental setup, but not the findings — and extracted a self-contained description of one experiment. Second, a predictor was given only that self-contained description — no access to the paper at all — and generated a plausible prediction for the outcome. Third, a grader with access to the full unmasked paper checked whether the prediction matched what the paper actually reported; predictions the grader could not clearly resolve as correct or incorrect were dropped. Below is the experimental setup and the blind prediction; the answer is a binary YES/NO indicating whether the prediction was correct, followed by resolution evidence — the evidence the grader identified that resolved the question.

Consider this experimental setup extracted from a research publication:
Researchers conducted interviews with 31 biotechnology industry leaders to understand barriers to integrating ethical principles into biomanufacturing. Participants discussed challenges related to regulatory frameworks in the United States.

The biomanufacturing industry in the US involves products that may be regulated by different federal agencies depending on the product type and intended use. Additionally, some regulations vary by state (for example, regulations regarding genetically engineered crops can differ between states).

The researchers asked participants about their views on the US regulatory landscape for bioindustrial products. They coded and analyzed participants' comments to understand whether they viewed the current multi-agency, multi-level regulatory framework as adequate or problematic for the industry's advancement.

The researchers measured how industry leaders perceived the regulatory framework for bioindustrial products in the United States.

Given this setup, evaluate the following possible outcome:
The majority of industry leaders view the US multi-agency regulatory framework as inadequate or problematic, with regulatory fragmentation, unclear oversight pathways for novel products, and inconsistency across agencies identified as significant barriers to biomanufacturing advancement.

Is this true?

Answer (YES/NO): YES